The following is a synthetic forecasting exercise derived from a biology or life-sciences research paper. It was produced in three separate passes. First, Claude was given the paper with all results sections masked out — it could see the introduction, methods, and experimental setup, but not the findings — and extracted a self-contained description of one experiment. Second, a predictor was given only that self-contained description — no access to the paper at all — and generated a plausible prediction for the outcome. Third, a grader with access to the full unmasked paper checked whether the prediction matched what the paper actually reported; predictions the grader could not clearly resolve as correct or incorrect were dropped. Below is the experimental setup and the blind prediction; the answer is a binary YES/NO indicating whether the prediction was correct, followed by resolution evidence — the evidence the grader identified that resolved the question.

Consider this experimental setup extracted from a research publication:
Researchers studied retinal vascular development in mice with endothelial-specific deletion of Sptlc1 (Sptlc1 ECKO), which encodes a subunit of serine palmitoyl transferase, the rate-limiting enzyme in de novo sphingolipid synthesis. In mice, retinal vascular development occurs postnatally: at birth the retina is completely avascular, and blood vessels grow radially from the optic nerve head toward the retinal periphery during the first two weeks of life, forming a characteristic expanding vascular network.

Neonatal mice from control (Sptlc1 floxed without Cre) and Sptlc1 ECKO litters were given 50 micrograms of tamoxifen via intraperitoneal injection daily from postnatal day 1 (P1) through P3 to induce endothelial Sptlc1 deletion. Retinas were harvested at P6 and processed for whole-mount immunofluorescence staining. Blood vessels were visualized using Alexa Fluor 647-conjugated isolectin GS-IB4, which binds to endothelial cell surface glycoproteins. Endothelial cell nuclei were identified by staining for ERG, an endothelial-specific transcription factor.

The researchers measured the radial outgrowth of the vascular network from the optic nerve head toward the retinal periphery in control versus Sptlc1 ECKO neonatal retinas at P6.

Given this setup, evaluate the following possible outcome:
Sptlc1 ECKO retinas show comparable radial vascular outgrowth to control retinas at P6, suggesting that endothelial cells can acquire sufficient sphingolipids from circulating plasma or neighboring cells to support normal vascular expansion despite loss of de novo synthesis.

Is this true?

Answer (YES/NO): NO